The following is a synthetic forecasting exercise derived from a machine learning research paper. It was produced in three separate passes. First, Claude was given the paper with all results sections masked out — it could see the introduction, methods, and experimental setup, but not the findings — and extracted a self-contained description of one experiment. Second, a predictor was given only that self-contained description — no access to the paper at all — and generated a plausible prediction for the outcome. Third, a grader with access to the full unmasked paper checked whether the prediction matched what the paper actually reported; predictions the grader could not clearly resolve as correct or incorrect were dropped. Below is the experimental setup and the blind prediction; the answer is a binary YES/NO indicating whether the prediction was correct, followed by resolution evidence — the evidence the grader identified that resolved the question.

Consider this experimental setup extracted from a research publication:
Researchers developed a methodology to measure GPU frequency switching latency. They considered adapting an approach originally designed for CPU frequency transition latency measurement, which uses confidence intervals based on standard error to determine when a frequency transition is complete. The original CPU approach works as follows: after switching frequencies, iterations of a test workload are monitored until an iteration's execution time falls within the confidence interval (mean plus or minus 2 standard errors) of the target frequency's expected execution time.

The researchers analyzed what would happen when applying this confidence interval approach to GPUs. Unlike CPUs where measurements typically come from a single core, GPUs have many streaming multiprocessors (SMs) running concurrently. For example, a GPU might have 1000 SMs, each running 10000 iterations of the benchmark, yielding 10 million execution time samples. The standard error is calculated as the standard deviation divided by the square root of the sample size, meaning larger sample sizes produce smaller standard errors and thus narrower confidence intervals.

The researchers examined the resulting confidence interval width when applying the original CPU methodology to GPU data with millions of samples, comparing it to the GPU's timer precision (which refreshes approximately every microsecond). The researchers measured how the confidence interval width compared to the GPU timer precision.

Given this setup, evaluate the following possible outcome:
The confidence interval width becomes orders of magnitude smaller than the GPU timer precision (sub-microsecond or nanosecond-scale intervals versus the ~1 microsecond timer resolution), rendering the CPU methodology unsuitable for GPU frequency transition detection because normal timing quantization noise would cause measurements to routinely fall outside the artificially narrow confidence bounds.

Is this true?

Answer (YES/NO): YES